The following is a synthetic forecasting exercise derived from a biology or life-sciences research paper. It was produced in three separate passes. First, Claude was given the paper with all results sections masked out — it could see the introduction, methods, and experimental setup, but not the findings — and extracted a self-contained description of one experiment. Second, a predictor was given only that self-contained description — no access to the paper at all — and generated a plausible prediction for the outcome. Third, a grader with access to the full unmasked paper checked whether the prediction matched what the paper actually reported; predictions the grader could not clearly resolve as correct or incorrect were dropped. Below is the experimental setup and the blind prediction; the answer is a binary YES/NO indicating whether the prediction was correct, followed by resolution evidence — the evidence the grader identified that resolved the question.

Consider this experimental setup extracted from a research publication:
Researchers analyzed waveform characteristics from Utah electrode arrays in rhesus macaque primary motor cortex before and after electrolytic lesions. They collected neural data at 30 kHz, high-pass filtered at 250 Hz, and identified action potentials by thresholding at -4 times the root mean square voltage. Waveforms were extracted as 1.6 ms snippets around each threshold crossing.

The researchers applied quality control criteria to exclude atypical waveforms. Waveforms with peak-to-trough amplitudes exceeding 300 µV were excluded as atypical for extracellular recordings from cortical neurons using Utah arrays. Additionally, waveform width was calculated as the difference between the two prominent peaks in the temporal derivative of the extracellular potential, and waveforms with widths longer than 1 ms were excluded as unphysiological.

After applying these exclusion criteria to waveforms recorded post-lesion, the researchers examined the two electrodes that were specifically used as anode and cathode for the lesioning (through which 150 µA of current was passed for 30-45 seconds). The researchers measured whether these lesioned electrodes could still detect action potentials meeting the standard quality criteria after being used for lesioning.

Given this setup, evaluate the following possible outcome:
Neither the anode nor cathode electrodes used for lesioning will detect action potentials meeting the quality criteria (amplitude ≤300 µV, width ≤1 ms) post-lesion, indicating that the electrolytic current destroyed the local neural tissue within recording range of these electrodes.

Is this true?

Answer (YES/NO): NO